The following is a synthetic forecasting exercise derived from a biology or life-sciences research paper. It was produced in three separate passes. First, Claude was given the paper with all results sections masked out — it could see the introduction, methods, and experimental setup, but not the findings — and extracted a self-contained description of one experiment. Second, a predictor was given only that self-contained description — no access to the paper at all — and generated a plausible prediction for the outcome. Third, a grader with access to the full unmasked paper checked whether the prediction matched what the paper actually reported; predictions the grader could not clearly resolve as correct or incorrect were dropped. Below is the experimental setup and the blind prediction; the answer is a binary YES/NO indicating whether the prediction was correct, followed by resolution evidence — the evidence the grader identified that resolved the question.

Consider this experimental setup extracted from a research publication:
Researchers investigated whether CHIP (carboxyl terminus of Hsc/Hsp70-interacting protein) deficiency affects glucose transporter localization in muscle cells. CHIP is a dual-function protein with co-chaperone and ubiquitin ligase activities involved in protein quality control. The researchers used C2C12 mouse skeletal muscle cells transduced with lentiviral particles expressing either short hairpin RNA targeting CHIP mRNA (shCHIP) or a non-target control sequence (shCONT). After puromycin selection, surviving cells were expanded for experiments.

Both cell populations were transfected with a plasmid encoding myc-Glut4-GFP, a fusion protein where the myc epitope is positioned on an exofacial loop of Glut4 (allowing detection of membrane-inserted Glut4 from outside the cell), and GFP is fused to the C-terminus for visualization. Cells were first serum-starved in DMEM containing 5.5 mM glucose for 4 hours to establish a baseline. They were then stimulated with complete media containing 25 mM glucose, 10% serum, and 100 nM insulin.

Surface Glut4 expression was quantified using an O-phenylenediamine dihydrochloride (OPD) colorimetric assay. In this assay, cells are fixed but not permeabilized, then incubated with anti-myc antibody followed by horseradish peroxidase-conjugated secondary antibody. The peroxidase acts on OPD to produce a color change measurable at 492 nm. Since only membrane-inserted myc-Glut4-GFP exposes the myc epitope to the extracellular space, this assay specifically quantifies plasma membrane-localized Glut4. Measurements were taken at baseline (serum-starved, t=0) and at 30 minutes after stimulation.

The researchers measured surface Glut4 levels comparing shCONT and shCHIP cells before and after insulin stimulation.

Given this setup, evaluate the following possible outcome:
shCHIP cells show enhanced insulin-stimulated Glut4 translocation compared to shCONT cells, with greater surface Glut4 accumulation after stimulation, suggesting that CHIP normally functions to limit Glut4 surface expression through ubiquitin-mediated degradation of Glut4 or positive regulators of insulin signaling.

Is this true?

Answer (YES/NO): NO